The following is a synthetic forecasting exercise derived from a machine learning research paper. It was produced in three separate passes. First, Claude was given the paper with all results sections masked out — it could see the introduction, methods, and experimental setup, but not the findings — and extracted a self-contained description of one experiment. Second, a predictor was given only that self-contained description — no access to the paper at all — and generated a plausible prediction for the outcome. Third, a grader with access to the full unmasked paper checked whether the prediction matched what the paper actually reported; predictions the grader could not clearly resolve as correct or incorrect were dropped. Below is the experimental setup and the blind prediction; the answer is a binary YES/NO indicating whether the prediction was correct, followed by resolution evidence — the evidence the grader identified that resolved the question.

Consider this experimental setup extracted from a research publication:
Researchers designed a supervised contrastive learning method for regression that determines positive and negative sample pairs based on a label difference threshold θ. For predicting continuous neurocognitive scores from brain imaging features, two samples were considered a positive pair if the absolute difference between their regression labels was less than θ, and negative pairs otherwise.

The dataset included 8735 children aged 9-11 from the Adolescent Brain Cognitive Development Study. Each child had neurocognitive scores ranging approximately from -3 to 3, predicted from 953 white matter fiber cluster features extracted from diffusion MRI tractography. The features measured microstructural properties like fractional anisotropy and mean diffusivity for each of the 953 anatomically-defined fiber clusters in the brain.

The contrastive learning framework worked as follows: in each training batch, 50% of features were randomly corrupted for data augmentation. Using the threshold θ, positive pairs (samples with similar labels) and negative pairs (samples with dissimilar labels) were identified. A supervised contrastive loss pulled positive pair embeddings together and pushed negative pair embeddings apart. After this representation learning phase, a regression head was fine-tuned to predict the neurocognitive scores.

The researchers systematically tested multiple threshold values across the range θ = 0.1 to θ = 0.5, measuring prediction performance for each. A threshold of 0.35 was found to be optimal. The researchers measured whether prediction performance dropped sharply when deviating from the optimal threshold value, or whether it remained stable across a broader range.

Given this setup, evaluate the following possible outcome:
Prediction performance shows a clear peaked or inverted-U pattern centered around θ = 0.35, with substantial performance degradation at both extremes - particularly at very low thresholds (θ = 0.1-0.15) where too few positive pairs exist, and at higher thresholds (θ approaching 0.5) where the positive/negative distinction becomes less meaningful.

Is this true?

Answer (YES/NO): NO